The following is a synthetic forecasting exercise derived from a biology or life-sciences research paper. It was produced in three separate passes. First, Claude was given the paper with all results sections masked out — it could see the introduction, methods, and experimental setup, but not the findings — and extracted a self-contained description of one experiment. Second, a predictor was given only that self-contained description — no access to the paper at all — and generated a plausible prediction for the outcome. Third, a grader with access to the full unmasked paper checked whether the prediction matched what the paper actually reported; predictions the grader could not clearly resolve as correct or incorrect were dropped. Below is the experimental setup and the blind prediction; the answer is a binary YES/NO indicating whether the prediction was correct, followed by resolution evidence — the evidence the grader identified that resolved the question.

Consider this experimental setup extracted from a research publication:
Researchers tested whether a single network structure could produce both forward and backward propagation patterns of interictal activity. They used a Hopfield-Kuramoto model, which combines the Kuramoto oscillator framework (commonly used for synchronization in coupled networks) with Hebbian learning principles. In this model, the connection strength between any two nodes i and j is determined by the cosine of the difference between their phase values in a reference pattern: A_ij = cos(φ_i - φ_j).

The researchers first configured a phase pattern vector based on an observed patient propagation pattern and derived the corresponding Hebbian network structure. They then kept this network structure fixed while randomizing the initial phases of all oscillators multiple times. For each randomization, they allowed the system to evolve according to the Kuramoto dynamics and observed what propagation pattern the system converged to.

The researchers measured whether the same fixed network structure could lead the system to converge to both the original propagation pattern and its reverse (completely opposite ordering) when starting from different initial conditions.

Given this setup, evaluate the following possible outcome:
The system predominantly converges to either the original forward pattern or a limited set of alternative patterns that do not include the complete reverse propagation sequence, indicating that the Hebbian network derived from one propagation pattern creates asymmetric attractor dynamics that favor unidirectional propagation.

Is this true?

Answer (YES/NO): NO